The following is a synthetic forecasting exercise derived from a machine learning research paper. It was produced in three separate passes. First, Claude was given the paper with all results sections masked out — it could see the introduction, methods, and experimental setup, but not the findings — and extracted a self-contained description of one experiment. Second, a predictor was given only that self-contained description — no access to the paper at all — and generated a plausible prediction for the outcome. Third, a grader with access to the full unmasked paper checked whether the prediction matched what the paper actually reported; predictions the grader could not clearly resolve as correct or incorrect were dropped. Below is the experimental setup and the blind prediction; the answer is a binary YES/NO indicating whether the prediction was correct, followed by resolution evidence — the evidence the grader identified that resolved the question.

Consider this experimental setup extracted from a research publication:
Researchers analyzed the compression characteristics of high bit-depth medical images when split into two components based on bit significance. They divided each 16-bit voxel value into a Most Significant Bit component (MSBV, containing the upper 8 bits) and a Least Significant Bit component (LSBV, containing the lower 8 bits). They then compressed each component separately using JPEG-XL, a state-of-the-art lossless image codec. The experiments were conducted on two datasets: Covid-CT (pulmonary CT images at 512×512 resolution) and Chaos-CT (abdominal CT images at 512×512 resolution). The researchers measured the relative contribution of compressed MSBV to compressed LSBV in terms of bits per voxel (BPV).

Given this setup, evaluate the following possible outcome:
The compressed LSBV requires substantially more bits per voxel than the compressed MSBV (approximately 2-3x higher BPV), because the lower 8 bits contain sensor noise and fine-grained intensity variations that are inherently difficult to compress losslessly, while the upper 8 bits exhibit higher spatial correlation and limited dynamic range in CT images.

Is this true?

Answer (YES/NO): NO